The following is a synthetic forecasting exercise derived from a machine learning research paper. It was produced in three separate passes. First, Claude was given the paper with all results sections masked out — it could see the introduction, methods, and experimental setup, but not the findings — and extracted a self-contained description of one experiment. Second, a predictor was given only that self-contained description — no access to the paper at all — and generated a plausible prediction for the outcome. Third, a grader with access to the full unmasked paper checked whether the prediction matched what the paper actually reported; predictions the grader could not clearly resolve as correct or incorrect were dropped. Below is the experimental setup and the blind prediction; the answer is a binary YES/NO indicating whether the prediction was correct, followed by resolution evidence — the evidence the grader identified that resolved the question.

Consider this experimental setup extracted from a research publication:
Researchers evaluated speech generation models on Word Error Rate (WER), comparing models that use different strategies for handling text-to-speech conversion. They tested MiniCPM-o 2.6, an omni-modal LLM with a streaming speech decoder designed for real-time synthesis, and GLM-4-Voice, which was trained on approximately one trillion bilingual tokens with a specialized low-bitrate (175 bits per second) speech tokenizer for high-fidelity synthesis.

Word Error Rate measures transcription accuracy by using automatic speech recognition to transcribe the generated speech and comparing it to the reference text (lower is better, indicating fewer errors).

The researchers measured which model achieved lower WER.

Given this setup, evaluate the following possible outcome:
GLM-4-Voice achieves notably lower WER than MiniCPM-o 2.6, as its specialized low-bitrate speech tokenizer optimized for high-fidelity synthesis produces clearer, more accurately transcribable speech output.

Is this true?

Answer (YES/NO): YES